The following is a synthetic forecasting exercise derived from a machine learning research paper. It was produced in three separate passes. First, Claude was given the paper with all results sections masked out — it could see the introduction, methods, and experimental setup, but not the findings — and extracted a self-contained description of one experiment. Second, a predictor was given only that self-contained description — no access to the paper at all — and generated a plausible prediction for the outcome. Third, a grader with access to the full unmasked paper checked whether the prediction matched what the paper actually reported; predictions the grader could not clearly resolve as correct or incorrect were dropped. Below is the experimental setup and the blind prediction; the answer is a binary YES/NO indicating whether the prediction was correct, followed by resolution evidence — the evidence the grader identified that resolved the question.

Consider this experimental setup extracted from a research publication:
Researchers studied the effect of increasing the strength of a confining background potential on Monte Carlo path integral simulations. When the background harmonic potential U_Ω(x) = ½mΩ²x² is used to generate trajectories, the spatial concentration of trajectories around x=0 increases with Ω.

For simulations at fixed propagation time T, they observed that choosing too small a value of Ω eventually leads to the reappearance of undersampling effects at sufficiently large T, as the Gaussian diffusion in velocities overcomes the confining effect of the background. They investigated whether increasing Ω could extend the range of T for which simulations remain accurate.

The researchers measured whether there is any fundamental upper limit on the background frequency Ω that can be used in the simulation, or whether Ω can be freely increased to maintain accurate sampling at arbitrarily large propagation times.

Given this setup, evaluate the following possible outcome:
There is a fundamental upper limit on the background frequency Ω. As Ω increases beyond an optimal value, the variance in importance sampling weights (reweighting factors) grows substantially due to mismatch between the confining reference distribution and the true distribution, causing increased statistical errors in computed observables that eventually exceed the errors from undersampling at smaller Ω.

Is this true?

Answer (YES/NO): NO